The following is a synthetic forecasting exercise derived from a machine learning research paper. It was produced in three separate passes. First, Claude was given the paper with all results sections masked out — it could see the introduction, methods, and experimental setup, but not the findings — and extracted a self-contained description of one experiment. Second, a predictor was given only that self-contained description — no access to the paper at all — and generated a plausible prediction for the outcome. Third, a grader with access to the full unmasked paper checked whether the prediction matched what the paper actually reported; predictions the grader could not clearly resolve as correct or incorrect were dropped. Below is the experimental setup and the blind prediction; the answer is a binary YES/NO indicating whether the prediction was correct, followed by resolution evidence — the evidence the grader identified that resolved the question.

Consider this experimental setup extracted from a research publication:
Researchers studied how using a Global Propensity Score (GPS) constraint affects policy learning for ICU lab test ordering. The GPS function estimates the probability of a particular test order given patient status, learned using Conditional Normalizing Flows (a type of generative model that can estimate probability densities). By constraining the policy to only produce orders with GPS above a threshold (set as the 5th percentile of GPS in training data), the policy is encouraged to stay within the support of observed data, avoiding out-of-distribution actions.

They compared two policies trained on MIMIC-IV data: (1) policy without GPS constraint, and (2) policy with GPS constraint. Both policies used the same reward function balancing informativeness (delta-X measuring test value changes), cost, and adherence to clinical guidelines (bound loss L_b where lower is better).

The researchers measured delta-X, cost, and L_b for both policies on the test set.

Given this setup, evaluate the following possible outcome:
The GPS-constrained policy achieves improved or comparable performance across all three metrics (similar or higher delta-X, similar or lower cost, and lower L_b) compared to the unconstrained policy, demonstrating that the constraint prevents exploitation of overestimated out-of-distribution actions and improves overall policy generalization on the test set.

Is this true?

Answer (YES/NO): NO